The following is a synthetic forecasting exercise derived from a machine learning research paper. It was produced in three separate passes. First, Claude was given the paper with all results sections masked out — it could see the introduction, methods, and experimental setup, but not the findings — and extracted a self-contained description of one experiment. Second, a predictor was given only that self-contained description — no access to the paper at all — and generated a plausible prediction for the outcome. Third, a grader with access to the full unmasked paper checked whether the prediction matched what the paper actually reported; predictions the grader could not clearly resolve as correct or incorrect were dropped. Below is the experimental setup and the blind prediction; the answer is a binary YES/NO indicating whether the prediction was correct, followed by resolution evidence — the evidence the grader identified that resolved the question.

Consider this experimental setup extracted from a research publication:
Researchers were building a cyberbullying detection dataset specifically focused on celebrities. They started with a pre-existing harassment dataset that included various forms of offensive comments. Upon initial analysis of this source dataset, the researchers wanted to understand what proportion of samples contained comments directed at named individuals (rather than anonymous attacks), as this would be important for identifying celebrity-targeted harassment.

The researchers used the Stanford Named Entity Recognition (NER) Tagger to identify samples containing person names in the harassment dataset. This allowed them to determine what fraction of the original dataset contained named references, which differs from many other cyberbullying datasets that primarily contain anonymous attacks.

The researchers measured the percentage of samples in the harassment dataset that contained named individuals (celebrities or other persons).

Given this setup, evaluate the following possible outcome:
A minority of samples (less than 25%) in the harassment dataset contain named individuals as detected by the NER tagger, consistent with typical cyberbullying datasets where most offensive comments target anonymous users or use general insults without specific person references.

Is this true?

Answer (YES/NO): NO